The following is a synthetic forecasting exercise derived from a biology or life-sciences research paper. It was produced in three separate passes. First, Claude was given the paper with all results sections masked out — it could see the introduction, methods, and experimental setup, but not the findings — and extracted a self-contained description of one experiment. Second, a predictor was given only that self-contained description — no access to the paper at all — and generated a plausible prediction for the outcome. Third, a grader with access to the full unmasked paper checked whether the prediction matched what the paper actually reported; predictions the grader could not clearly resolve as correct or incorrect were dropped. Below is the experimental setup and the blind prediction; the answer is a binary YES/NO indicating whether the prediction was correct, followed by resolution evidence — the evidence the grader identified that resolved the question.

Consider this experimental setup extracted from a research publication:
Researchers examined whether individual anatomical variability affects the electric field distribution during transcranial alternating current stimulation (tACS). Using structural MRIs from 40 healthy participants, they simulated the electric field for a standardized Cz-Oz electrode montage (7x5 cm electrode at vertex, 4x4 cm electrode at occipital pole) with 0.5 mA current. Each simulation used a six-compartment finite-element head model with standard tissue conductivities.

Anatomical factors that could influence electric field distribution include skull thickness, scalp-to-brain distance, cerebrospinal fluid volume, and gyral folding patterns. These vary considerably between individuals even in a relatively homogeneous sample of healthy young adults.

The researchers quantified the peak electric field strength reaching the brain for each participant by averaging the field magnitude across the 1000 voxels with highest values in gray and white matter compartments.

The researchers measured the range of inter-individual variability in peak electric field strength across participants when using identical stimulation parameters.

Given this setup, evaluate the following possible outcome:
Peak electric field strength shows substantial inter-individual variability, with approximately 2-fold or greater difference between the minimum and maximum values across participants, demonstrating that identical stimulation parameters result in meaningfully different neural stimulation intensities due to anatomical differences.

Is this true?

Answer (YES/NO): YES